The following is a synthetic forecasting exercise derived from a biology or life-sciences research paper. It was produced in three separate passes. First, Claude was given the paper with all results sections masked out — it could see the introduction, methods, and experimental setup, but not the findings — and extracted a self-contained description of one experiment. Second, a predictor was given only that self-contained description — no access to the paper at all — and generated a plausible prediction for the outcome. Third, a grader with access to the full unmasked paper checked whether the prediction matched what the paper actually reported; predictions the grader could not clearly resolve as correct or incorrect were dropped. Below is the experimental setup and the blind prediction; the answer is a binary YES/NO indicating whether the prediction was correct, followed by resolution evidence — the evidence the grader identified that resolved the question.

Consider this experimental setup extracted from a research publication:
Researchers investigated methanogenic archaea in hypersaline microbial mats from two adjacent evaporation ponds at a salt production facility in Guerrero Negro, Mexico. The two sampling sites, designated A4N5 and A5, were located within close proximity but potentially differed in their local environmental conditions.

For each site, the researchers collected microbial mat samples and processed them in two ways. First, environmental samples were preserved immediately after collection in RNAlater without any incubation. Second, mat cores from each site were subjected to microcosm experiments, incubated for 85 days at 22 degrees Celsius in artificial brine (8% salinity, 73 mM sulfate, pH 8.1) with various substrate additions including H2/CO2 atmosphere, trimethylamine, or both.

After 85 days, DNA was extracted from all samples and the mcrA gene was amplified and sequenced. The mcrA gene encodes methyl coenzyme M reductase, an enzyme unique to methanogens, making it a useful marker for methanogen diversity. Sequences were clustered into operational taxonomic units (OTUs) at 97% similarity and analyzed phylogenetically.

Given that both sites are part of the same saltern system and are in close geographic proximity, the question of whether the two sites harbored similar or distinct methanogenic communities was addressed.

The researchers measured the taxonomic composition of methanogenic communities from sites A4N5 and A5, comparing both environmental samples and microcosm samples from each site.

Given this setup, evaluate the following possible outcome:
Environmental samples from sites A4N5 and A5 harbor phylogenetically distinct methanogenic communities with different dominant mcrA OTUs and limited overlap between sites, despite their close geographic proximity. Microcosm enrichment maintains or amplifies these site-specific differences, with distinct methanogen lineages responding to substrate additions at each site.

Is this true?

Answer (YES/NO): NO